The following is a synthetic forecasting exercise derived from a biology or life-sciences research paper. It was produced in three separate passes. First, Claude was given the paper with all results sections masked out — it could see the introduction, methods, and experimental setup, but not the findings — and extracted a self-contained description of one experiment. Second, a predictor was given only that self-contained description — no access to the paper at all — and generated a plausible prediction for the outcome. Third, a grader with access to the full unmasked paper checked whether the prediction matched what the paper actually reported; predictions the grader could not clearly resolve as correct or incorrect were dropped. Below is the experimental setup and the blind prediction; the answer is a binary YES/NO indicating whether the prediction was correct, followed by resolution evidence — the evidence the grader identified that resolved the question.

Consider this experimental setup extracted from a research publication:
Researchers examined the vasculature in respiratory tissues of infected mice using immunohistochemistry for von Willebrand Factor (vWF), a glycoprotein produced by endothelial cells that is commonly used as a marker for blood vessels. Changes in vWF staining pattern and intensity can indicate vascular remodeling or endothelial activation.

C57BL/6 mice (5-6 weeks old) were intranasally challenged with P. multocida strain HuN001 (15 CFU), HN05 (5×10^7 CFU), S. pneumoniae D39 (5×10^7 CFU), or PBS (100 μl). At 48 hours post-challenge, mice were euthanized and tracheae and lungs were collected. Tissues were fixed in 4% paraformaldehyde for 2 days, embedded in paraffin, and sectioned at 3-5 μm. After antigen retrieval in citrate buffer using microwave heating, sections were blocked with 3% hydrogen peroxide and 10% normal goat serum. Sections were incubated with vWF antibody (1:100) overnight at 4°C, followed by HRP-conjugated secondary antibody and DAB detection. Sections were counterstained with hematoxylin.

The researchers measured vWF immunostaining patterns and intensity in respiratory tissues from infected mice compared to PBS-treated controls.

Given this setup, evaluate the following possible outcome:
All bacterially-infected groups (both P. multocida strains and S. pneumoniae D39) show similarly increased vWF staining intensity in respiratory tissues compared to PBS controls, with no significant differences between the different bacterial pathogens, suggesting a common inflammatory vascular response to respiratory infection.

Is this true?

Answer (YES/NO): YES